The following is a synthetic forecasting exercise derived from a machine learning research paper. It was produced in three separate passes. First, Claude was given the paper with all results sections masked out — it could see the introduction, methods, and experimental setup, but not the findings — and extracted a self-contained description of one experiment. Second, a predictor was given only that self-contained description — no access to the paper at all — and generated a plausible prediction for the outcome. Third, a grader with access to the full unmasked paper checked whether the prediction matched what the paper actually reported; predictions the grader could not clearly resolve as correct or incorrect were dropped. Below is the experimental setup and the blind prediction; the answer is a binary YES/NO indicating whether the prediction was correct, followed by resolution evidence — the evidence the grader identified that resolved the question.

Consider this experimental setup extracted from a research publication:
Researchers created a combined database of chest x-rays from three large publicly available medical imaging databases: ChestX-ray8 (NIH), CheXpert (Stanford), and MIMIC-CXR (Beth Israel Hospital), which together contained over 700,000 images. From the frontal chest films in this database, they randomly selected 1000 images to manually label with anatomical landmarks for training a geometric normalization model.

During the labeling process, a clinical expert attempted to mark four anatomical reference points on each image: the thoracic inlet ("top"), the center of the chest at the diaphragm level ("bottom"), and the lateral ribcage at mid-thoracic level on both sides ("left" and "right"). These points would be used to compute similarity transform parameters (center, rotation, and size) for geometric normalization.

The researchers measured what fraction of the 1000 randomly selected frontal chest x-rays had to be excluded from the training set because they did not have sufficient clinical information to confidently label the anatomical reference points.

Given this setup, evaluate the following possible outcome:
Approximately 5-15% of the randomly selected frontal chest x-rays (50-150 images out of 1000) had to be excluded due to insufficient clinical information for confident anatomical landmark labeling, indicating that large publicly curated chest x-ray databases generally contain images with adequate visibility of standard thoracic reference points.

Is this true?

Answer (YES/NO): YES